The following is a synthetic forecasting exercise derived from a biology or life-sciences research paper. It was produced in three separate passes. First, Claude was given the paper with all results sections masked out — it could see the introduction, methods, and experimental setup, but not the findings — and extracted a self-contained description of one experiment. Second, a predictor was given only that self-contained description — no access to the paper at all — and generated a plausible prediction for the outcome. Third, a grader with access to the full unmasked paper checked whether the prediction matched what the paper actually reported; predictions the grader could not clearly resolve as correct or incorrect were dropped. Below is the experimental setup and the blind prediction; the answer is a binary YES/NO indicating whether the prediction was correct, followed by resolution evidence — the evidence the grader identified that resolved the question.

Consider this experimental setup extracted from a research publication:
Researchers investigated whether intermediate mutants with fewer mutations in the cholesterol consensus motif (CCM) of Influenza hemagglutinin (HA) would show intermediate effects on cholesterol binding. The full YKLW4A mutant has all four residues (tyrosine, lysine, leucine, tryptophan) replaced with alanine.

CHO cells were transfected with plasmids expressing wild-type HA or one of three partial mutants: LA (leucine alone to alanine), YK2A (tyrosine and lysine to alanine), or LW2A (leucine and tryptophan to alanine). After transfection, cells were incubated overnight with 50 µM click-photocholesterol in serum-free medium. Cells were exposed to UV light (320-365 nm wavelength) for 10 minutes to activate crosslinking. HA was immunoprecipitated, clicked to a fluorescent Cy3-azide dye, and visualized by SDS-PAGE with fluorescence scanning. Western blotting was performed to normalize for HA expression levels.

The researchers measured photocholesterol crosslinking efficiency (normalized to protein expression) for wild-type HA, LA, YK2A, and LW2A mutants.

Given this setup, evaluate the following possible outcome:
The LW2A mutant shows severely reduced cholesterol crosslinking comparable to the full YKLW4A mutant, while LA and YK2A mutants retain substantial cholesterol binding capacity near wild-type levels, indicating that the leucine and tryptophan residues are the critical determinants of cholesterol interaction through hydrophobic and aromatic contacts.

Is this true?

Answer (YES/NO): NO